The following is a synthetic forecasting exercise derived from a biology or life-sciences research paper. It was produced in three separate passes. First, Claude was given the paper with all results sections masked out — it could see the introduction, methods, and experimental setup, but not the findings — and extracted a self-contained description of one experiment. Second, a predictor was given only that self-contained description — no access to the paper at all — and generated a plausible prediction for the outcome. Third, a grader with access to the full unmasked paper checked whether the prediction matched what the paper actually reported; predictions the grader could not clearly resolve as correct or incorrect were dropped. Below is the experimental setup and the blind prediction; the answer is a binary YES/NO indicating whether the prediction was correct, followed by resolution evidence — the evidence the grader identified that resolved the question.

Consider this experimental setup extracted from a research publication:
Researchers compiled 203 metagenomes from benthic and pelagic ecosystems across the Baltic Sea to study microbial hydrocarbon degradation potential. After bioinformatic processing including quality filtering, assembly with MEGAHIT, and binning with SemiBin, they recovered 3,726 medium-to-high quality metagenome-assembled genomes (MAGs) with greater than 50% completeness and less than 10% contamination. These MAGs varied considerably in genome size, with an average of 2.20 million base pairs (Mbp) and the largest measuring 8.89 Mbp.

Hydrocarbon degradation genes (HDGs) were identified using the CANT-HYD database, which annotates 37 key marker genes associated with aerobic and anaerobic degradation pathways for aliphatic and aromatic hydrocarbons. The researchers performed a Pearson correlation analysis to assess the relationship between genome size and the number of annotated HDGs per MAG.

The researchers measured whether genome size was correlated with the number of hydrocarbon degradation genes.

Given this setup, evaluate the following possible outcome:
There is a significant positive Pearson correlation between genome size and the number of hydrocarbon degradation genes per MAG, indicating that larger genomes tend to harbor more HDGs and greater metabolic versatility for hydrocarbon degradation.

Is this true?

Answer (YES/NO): YES